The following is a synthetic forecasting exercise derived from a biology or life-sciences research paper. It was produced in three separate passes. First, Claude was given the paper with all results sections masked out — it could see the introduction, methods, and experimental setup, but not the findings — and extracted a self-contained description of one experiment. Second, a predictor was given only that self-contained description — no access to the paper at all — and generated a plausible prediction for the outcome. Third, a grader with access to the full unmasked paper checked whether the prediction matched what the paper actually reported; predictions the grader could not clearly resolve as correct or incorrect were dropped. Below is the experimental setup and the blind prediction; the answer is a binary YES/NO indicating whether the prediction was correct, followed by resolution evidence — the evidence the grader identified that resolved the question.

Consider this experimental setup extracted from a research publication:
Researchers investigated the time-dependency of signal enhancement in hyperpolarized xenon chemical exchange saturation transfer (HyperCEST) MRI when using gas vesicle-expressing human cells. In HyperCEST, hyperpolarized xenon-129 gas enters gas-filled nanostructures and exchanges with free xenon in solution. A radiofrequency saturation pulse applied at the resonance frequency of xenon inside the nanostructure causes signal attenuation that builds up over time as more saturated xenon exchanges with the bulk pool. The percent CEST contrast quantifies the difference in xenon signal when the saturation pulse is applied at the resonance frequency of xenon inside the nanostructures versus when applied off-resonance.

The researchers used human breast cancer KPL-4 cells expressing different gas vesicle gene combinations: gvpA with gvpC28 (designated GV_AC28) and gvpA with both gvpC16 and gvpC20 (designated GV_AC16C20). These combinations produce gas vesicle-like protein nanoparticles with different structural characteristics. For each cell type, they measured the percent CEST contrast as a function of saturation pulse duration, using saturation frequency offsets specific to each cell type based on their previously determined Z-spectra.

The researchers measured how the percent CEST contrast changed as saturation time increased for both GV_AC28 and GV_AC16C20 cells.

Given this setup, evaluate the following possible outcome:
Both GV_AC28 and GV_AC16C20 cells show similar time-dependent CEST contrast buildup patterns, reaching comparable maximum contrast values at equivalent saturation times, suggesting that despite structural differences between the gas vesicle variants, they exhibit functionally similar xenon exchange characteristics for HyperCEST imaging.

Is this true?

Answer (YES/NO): NO